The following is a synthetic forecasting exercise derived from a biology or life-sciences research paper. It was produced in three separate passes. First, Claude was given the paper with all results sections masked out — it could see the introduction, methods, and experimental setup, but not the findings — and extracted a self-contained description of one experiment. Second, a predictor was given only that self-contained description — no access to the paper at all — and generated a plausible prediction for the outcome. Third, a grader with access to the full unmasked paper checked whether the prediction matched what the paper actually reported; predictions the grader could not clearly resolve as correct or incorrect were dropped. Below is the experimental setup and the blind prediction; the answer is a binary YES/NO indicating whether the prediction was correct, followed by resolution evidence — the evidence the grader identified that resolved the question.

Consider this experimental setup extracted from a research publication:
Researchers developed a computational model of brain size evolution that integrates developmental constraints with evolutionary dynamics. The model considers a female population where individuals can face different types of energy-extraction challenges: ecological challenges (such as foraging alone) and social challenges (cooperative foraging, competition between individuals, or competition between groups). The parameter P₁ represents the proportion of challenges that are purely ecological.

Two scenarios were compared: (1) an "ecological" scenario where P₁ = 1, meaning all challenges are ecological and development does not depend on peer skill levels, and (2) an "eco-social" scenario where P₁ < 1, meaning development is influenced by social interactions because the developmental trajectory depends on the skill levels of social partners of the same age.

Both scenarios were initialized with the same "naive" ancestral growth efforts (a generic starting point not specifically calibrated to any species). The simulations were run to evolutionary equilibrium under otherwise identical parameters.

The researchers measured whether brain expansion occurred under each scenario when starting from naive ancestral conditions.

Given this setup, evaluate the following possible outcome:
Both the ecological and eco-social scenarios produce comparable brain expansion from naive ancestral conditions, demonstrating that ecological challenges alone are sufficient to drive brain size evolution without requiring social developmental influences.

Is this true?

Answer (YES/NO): NO